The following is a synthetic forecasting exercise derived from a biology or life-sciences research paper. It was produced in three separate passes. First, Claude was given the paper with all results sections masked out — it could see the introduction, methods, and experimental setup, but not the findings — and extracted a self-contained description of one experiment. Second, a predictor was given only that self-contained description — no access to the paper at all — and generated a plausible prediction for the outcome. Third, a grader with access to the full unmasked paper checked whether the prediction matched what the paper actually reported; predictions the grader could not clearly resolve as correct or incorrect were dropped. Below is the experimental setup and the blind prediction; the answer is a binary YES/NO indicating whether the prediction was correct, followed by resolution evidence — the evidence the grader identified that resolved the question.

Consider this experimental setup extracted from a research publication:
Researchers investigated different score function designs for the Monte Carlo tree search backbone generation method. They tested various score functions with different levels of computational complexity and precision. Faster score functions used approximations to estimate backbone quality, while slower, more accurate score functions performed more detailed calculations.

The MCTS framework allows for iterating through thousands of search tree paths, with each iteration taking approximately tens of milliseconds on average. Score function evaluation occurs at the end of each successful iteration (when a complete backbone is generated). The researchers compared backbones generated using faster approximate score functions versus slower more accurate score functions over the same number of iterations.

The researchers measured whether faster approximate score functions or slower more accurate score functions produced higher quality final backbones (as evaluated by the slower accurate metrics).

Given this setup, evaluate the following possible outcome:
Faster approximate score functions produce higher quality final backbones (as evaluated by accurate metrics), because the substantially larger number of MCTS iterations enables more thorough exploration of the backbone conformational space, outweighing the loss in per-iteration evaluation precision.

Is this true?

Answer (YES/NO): YES